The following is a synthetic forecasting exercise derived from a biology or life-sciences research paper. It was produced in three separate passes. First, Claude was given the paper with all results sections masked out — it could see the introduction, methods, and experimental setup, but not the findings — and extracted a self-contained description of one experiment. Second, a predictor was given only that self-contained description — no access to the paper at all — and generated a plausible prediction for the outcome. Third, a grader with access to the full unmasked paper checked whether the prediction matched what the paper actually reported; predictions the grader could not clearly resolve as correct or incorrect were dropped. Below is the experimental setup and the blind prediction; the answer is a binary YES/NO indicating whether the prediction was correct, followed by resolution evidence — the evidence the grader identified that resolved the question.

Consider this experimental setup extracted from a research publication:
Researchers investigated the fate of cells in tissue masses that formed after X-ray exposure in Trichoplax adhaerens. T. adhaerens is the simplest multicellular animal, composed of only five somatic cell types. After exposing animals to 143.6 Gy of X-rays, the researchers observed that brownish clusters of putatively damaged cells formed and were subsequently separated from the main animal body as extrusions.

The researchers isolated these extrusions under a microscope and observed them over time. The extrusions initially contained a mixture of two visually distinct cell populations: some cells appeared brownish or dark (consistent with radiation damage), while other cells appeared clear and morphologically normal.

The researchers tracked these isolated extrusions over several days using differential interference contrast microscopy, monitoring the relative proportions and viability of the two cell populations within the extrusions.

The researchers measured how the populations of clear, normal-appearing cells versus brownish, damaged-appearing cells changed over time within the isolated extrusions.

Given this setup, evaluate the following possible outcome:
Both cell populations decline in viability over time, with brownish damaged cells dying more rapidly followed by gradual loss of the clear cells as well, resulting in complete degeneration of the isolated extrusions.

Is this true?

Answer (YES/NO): NO